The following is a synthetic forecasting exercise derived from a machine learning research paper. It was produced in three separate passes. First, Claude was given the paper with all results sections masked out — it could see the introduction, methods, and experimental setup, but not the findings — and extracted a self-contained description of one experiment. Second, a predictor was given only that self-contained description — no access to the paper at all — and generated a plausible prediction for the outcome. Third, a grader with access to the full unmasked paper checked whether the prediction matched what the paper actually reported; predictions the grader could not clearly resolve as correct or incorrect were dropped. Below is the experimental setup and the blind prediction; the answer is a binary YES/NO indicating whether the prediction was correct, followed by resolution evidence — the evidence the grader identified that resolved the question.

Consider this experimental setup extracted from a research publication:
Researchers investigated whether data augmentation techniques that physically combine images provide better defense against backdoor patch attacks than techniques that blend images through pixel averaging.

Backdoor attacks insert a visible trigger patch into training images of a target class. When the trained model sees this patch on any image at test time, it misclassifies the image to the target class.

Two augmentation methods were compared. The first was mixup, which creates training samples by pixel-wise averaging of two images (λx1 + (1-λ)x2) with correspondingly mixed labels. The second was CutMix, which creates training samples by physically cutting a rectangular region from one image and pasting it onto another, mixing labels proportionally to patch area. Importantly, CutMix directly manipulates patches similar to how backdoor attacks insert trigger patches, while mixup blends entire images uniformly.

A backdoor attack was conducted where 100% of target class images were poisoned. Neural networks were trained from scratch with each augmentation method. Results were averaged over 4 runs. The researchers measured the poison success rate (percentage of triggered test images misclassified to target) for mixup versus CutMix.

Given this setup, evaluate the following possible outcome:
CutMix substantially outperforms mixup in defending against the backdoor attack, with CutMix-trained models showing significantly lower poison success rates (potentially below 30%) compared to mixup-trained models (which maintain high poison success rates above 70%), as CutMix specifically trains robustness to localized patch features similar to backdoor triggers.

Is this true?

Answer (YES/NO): NO